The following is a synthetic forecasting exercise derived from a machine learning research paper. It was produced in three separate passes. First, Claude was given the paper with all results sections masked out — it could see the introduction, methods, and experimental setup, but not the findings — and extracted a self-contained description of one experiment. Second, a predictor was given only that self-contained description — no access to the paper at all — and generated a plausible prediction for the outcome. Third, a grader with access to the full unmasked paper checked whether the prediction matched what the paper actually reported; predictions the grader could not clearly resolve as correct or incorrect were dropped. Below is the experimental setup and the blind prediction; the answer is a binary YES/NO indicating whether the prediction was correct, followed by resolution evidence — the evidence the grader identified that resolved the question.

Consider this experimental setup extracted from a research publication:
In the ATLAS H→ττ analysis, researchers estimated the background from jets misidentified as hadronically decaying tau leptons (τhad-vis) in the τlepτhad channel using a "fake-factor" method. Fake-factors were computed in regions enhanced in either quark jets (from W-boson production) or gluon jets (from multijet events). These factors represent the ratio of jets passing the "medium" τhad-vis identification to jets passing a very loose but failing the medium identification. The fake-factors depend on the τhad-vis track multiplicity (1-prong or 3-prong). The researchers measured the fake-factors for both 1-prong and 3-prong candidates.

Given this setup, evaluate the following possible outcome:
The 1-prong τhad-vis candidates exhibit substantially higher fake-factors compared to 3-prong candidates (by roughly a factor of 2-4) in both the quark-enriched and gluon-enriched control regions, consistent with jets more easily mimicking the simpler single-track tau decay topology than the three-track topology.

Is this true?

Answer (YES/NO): NO